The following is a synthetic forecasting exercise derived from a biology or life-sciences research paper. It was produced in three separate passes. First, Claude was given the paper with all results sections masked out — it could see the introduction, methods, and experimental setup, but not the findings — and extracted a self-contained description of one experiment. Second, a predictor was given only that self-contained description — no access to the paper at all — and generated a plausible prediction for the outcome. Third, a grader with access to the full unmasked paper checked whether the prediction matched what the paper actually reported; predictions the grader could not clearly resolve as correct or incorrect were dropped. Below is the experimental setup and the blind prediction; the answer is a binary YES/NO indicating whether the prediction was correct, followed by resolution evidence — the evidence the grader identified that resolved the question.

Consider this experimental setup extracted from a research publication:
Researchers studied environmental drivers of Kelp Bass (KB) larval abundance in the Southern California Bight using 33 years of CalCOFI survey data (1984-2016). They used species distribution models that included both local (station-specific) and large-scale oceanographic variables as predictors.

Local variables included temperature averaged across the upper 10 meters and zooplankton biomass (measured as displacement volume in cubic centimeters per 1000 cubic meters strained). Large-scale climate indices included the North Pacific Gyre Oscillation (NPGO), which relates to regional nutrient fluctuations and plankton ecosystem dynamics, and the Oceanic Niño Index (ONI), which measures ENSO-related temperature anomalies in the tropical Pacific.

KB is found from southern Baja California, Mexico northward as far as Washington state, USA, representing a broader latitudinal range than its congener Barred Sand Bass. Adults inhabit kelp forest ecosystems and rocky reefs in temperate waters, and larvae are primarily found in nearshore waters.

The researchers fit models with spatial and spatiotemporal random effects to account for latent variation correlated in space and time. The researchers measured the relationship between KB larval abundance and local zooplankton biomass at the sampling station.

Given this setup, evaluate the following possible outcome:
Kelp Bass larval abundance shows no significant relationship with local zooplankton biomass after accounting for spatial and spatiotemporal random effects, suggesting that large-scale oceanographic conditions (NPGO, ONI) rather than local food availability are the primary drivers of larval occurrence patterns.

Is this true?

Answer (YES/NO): NO